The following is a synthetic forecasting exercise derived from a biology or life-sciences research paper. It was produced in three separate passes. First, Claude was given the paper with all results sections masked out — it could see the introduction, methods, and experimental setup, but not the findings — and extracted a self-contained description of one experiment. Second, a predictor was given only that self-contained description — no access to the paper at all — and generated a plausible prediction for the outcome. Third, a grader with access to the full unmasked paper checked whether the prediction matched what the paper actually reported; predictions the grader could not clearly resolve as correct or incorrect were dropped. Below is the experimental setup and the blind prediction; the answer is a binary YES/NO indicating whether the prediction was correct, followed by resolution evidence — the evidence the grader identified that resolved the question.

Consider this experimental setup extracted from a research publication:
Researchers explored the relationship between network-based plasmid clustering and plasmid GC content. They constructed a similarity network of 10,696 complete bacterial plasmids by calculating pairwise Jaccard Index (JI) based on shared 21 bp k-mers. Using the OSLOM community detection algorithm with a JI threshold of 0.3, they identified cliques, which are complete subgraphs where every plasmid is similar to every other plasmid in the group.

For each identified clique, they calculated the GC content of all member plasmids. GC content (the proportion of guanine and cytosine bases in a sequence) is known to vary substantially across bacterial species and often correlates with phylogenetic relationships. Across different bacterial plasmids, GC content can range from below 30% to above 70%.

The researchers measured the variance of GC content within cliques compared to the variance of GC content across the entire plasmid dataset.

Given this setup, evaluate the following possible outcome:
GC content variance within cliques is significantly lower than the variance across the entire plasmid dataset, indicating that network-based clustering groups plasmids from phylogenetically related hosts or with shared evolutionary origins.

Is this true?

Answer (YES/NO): YES